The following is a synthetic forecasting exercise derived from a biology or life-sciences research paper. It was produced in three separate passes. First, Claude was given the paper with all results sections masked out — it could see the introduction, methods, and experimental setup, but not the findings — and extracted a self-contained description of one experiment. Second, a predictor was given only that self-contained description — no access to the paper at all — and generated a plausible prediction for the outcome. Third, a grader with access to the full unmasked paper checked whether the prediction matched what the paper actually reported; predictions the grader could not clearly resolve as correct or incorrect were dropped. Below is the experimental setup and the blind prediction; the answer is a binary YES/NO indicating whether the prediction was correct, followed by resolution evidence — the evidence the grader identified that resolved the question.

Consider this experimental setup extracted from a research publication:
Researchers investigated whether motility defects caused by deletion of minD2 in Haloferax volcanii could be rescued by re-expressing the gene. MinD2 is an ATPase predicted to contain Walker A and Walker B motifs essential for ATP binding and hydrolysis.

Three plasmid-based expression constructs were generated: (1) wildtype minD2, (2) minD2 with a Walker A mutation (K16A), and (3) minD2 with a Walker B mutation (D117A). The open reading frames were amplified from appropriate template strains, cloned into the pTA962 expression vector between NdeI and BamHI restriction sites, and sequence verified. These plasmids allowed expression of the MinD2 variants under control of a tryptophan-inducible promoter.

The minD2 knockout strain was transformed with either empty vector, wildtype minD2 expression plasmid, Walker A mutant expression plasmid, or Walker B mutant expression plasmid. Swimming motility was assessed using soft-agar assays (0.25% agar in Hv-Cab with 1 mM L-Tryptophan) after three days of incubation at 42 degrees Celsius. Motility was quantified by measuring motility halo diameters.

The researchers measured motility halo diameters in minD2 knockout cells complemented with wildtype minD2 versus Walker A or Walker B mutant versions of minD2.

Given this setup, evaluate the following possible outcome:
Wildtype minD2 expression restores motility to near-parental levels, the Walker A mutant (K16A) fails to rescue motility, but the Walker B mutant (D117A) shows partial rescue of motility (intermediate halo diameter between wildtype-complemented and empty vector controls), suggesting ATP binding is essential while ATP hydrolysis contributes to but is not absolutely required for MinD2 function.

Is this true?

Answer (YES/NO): NO